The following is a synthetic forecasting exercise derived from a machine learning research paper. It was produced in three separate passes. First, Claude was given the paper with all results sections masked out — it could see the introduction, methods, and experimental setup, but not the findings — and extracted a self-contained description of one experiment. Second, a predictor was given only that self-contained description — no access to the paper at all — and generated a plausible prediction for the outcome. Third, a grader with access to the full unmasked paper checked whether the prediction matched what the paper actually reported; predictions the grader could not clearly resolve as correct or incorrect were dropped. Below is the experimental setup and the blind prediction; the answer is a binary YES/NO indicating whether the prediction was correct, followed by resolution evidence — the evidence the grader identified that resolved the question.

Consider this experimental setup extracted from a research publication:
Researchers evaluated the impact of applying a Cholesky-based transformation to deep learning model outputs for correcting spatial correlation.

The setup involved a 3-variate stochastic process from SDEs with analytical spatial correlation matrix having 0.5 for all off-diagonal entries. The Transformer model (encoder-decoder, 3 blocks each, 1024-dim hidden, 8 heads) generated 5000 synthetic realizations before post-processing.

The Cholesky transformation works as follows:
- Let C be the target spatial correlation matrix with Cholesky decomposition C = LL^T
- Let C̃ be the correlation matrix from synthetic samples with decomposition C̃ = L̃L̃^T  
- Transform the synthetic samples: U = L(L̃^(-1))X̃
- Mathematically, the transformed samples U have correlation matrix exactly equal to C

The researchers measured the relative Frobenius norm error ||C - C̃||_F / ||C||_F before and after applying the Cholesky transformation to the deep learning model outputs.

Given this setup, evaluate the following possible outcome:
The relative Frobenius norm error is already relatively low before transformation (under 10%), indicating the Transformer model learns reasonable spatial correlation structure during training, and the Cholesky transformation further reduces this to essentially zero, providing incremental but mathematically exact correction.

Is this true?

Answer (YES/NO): YES